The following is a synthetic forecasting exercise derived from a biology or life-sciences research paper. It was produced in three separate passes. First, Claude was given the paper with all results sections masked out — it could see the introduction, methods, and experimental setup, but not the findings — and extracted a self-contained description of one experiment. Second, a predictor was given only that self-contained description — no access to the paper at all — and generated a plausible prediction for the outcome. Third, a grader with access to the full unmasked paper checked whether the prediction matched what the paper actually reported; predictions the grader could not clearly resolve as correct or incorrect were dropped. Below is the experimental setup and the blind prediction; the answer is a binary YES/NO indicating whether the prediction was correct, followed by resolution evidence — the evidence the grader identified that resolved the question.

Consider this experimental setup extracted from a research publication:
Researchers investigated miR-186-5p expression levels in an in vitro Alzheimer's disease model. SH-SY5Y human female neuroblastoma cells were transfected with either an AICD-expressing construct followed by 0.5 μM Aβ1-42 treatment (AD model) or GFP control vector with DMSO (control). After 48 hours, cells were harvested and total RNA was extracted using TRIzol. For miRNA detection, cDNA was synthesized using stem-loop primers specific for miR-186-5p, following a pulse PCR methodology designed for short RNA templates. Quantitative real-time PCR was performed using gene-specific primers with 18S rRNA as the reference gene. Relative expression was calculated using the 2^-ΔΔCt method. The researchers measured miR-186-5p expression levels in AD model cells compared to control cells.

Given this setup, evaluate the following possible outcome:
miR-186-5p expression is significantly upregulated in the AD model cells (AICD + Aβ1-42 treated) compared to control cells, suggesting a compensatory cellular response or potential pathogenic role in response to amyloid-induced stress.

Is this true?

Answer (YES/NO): NO